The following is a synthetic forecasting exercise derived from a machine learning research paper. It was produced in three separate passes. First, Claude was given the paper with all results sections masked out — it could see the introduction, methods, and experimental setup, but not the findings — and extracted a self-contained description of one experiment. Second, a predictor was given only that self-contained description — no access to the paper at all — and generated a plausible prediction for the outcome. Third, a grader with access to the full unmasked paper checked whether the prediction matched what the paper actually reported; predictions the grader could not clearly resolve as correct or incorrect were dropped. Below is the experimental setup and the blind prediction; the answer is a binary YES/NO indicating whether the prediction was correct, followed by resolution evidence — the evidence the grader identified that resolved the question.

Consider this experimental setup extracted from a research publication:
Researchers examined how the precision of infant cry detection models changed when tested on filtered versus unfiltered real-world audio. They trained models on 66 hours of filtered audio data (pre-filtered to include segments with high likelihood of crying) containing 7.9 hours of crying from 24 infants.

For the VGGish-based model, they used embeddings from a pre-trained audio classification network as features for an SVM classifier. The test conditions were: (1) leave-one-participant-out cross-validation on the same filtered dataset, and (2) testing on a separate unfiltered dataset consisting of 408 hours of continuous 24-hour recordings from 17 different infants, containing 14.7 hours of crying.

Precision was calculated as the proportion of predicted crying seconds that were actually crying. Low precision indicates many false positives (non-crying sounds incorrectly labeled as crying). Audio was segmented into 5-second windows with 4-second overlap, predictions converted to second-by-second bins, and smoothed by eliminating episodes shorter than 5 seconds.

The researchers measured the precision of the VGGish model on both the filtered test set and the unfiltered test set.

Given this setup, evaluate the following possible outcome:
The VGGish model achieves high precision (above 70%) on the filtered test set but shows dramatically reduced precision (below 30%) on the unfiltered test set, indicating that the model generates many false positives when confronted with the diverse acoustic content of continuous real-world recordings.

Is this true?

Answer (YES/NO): NO